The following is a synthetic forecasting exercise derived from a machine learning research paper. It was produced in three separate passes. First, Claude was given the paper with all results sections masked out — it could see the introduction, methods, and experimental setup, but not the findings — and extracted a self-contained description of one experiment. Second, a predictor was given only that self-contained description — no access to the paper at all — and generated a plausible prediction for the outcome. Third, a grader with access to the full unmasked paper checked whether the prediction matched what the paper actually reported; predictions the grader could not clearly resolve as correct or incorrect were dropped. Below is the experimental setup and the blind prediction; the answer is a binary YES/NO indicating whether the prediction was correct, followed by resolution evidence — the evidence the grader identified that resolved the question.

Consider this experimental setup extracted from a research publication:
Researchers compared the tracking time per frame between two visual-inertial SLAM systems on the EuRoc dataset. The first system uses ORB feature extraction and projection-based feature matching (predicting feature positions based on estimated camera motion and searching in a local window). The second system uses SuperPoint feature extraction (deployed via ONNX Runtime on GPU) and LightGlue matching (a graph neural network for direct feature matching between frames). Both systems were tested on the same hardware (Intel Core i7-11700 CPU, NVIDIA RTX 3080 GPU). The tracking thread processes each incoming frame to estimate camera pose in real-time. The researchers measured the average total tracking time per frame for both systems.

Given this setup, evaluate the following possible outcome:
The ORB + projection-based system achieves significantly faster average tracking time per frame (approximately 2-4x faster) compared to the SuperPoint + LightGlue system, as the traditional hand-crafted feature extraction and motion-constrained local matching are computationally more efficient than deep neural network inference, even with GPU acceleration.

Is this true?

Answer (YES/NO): NO